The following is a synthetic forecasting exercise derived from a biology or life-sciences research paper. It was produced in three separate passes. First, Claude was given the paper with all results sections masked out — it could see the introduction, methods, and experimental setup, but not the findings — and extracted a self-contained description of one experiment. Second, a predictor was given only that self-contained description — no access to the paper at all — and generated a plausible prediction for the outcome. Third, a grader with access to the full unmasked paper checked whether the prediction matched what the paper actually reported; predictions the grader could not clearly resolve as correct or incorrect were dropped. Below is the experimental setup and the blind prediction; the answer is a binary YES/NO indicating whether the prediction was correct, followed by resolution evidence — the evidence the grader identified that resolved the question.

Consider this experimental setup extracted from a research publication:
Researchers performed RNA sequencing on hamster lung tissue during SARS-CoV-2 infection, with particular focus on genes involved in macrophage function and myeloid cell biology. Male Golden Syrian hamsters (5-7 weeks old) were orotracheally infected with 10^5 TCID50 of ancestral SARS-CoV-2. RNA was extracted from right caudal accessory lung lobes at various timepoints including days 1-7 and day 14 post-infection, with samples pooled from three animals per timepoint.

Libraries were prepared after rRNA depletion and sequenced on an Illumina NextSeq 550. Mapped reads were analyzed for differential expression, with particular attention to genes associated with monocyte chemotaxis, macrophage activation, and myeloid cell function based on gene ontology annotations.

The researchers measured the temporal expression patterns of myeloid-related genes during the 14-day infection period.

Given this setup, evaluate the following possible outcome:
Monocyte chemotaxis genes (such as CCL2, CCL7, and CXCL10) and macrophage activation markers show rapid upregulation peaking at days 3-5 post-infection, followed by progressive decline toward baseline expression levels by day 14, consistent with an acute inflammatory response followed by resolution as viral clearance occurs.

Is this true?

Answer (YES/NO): NO